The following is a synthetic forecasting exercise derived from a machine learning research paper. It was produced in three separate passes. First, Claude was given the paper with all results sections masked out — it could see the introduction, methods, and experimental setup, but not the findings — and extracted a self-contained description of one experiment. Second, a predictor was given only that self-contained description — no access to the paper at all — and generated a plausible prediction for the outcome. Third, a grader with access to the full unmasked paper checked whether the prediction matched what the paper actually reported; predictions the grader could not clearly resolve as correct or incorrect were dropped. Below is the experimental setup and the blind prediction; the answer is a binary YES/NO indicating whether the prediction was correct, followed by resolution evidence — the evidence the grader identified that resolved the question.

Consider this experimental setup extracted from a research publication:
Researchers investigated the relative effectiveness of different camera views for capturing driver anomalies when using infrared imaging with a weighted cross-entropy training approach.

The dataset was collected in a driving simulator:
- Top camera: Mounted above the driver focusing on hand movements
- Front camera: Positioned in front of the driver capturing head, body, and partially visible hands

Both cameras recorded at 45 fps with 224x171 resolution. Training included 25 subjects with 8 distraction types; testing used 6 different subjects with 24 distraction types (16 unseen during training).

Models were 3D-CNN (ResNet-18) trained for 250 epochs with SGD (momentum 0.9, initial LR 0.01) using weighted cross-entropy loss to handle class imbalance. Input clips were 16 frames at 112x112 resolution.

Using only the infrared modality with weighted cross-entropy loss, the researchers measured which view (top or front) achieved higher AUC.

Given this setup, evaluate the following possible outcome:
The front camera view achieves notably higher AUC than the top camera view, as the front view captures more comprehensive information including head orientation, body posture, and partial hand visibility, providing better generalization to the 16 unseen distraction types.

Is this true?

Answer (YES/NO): YES